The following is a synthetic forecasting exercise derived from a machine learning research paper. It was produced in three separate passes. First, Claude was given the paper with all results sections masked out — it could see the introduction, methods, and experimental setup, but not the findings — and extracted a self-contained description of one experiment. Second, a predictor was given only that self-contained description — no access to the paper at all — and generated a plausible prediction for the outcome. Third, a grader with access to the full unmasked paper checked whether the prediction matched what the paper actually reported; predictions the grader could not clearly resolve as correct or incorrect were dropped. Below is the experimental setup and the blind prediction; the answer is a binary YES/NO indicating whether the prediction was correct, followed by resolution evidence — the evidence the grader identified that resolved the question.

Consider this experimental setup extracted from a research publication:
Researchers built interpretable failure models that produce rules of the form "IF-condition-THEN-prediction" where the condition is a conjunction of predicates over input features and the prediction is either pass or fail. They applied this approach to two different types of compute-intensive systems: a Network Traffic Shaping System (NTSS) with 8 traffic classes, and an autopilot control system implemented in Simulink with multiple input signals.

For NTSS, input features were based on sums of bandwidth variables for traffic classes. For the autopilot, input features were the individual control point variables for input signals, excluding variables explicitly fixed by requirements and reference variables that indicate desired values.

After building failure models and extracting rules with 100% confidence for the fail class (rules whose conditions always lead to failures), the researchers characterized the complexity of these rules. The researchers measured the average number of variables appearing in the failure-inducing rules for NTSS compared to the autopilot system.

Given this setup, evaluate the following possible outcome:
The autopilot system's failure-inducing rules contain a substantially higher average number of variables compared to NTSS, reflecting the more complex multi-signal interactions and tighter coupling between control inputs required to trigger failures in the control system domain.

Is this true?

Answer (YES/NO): NO